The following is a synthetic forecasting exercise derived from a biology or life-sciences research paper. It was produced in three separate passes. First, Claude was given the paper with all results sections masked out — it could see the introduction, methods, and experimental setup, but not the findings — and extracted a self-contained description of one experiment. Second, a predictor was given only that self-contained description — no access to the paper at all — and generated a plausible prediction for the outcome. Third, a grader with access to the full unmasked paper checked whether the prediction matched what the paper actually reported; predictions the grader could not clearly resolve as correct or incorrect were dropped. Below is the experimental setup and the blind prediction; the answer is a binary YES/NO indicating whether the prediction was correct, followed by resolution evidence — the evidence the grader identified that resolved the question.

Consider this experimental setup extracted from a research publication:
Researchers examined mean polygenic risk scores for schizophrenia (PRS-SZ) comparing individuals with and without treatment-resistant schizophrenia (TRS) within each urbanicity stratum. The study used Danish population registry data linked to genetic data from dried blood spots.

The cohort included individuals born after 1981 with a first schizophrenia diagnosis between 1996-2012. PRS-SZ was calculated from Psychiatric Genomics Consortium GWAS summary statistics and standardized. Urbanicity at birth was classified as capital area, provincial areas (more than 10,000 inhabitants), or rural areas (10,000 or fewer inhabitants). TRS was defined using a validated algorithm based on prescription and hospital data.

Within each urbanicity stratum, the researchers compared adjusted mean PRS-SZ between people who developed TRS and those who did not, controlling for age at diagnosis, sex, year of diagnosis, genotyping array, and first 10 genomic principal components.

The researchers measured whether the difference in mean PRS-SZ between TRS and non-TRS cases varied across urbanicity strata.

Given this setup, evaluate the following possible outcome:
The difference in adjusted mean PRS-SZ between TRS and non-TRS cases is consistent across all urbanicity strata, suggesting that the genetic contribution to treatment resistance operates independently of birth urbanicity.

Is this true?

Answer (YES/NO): NO